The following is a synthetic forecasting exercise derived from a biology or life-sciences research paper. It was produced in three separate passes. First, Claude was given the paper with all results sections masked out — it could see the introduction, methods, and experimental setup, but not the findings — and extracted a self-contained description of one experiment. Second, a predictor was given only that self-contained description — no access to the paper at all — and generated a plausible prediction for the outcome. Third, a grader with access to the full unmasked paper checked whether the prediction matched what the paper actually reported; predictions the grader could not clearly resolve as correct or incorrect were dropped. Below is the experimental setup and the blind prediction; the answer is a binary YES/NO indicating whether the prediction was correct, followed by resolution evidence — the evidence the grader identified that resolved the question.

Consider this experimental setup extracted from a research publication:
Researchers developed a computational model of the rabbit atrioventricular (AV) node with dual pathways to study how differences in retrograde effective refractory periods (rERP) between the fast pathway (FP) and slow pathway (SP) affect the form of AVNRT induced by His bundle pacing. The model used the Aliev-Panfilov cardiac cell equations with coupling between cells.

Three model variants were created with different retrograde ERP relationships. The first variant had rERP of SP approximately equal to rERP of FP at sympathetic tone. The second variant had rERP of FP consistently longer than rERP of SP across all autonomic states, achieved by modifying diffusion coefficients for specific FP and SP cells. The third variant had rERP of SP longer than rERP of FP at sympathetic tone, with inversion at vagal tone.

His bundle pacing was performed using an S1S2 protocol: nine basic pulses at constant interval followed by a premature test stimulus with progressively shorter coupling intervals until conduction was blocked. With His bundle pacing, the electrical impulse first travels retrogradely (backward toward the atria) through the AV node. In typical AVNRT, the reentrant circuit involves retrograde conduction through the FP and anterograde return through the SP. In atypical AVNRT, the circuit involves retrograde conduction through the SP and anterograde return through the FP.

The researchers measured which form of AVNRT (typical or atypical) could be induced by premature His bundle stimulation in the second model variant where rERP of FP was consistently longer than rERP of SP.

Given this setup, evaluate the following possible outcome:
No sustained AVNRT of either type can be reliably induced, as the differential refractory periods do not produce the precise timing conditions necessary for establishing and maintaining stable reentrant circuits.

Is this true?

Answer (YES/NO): NO